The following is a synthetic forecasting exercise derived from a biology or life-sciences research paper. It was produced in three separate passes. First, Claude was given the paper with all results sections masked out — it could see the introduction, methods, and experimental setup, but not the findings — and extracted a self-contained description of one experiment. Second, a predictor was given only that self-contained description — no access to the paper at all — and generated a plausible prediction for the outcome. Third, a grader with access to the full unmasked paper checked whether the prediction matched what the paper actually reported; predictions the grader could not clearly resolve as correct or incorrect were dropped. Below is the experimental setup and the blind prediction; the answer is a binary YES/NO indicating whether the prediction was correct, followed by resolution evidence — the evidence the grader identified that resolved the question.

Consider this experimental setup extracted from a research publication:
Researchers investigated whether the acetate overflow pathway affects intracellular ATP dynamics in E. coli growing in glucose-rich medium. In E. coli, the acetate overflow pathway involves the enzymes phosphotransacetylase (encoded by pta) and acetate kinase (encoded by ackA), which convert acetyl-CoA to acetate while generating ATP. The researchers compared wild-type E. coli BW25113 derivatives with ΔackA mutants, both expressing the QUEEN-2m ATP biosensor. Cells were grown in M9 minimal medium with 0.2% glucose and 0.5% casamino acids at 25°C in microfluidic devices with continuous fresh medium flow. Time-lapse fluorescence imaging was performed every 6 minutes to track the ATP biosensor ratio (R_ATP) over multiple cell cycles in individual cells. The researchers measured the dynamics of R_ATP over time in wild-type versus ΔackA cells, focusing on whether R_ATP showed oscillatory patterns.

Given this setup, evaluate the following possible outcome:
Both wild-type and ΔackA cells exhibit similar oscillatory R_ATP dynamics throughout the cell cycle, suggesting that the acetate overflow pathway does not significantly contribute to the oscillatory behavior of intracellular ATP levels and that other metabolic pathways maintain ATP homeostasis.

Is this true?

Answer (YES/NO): NO